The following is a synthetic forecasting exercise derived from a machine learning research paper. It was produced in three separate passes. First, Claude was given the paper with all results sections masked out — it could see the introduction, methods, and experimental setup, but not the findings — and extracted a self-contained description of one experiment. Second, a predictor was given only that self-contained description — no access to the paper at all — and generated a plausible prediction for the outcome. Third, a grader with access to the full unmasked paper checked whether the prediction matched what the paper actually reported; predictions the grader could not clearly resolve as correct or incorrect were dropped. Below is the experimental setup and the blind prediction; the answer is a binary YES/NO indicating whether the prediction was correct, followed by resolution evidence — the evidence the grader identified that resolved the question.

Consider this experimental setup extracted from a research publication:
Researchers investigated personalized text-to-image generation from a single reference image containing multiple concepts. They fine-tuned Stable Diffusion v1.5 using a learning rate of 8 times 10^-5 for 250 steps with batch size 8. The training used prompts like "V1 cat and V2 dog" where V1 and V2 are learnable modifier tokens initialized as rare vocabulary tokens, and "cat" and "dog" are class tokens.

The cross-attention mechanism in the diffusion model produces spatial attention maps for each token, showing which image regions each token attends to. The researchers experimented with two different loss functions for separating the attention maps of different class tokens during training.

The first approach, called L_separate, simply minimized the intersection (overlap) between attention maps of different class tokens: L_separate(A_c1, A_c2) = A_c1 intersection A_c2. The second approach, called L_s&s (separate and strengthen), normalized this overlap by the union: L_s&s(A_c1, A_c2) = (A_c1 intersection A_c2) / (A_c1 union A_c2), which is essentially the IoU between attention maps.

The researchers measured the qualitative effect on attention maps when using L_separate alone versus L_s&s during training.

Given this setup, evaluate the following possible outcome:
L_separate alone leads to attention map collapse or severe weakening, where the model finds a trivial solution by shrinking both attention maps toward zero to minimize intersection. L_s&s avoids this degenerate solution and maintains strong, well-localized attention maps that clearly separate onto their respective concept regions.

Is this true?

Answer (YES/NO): YES